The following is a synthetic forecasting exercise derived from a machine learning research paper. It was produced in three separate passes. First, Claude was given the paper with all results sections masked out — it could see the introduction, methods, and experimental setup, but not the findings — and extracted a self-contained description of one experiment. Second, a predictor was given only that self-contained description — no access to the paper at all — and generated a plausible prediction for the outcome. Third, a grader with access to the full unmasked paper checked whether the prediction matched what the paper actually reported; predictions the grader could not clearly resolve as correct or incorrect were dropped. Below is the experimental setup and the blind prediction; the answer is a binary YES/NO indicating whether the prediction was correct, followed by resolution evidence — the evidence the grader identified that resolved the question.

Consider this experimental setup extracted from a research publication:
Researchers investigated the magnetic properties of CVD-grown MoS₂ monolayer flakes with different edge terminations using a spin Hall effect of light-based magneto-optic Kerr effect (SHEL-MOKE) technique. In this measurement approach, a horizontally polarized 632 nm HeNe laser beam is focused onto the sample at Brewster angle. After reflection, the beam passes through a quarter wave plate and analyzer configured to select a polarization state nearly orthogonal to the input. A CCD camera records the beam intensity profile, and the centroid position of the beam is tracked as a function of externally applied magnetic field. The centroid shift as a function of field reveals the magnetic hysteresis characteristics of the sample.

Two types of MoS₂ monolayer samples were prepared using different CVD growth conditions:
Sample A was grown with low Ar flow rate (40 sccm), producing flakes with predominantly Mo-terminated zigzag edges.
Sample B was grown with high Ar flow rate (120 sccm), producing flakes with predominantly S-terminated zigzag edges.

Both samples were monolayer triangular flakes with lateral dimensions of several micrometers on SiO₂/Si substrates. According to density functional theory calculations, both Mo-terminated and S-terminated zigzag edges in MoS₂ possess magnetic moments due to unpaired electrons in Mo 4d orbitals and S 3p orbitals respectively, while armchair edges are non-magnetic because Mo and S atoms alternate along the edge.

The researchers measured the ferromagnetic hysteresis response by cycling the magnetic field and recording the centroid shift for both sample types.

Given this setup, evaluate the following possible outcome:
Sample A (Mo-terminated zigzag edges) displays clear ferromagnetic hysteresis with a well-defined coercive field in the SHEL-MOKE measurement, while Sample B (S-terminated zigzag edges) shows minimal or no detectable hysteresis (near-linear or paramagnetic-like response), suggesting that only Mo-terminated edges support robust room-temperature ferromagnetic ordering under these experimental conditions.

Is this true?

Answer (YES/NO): NO